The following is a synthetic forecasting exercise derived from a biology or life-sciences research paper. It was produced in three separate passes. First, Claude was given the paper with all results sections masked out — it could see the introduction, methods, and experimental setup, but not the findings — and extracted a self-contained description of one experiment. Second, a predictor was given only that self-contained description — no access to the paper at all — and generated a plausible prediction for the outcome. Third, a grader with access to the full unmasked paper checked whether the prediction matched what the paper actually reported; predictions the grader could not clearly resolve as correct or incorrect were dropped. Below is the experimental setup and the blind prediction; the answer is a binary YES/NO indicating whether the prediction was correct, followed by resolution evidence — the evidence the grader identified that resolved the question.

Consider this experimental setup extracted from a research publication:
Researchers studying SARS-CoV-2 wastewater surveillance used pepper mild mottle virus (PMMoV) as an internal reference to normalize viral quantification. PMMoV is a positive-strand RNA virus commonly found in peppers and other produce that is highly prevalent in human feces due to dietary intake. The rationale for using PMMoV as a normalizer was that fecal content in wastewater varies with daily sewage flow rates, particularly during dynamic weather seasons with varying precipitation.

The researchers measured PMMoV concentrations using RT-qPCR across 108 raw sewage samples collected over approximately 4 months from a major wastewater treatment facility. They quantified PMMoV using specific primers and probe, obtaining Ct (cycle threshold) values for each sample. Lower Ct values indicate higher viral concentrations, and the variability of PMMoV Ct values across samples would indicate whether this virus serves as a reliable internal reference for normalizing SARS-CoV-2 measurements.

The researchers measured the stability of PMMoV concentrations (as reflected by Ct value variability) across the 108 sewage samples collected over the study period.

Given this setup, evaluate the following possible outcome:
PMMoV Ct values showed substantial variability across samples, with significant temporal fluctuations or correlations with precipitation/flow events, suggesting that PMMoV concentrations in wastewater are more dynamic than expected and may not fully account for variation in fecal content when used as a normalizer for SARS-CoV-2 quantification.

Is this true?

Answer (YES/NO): NO